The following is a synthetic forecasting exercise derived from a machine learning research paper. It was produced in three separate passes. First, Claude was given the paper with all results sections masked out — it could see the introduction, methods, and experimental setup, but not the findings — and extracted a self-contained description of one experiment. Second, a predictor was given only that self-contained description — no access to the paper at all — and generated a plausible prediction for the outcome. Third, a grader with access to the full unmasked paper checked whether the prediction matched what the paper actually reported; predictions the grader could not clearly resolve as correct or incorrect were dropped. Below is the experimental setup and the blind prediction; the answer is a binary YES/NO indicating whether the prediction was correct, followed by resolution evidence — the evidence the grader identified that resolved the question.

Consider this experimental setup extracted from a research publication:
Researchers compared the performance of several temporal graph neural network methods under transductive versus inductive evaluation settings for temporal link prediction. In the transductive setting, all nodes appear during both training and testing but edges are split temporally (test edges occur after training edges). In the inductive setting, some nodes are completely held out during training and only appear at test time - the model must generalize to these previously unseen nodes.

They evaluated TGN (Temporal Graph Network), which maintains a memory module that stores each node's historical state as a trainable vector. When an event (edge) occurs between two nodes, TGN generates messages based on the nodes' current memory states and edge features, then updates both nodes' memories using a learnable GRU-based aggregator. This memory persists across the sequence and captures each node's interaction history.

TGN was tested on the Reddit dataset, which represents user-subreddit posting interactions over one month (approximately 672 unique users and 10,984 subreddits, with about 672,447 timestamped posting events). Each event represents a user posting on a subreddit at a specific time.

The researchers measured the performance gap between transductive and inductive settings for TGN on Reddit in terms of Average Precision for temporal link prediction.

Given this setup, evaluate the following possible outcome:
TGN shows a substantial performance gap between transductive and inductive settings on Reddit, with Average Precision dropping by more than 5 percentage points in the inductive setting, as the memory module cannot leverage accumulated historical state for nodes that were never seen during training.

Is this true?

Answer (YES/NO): NO